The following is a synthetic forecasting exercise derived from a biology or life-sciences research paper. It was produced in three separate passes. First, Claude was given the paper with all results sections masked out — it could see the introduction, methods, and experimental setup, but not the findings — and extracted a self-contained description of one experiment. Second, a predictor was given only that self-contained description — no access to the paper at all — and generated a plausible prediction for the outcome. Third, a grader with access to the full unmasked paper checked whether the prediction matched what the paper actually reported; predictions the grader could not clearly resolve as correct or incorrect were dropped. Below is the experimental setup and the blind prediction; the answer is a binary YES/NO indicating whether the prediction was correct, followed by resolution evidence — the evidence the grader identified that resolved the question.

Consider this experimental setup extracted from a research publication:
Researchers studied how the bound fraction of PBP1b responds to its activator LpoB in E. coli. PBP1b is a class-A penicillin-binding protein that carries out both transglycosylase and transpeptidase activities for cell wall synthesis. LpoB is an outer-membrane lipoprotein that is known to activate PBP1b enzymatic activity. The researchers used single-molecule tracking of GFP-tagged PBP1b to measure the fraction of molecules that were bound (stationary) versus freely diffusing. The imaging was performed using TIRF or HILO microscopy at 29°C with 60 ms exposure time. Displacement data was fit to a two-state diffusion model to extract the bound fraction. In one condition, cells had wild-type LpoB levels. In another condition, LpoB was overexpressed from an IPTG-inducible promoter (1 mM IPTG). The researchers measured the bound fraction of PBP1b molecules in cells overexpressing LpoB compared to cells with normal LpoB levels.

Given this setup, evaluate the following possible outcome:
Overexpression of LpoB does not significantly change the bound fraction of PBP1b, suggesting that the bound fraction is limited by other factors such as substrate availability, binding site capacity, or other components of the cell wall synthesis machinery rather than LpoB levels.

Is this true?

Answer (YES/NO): NO